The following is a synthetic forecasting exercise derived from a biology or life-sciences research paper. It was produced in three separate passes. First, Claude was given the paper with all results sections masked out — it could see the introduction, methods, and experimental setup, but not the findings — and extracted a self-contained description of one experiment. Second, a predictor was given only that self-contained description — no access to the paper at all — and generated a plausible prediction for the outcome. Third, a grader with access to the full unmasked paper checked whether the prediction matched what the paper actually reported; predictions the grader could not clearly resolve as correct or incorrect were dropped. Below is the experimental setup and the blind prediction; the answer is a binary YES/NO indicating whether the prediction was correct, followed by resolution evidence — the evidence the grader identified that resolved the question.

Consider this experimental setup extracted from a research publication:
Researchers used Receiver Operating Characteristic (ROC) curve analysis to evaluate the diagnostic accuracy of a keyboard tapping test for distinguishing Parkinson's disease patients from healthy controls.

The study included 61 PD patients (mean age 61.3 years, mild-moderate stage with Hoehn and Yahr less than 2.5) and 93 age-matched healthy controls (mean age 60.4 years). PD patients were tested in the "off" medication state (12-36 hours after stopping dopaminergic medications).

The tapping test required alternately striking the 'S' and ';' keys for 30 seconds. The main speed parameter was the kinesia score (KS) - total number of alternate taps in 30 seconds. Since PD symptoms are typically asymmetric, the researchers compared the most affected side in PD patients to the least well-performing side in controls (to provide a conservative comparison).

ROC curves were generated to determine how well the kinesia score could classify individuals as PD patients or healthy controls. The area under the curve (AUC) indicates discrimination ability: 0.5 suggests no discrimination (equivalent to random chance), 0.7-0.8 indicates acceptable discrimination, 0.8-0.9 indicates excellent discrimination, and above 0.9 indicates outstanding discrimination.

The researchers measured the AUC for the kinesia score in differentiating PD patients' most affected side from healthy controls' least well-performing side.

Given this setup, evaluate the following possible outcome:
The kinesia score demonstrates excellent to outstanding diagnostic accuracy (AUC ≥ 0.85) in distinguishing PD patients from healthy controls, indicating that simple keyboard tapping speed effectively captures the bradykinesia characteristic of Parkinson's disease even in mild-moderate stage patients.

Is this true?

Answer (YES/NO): NO